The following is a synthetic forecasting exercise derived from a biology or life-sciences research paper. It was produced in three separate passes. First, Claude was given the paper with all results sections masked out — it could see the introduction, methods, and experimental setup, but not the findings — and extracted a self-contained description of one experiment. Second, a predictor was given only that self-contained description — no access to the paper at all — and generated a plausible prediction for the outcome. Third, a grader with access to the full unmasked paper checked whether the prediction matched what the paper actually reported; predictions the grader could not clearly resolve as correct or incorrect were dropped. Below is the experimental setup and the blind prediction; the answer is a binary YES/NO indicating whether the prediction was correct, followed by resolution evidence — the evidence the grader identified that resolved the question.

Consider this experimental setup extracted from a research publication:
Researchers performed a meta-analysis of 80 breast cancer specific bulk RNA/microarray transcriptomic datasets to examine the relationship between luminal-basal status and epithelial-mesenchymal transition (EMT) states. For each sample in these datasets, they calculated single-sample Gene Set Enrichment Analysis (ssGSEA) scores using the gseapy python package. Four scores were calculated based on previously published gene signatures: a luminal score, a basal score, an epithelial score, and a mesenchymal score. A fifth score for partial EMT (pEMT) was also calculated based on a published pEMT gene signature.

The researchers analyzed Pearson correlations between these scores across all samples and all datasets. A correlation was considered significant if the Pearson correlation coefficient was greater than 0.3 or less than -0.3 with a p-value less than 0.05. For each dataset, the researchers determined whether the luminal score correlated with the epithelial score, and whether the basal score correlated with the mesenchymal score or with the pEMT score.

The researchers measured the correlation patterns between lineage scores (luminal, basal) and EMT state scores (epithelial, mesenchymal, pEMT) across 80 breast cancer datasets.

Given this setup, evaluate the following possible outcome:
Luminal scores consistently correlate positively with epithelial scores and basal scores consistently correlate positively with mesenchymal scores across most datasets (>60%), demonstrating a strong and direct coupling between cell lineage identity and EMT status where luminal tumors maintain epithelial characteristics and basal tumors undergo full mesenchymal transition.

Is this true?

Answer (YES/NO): NO